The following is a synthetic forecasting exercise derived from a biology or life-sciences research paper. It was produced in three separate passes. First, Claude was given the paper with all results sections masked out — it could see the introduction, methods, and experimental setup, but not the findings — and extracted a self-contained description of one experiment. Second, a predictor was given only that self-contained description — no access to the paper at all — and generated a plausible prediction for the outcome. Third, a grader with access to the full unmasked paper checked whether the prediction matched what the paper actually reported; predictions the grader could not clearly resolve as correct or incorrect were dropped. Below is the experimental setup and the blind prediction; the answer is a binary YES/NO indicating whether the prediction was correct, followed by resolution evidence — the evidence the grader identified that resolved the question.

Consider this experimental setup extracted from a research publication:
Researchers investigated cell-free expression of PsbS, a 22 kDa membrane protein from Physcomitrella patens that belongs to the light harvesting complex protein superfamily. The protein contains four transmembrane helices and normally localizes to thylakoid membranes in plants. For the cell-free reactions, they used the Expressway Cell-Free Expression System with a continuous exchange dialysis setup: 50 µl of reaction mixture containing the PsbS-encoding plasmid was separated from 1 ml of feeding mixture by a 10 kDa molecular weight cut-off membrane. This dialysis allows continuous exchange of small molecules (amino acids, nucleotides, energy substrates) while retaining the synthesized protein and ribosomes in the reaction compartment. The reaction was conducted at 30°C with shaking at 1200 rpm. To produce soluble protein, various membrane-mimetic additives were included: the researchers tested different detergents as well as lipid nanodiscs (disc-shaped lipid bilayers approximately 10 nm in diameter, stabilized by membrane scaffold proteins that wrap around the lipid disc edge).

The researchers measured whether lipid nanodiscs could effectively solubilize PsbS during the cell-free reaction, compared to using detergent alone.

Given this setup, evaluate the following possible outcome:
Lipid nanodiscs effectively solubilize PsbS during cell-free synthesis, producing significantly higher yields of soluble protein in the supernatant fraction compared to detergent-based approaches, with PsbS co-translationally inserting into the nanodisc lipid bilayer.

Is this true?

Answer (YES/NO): NO